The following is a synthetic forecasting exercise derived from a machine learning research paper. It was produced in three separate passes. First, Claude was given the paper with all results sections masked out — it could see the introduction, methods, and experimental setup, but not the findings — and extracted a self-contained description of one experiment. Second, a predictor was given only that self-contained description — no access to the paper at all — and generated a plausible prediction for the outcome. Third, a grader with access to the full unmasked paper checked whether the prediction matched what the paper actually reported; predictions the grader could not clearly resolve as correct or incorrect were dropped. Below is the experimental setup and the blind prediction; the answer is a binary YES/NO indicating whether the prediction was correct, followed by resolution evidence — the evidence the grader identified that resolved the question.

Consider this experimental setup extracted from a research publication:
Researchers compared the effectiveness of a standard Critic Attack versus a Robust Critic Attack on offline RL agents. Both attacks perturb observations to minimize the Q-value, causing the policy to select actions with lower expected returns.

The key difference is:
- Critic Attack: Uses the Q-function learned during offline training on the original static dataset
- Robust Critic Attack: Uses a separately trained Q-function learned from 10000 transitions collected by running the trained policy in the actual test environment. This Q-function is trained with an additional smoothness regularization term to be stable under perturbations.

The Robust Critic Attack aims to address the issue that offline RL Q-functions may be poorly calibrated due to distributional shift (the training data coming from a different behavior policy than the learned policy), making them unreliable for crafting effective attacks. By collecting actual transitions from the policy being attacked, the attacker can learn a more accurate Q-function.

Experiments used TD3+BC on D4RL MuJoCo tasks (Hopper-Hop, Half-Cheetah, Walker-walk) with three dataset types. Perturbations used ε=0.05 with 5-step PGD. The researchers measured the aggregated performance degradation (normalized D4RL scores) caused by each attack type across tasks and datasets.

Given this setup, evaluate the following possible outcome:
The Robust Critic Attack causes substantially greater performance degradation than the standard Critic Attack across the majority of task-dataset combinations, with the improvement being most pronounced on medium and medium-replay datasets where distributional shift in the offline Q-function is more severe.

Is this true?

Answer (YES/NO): NO